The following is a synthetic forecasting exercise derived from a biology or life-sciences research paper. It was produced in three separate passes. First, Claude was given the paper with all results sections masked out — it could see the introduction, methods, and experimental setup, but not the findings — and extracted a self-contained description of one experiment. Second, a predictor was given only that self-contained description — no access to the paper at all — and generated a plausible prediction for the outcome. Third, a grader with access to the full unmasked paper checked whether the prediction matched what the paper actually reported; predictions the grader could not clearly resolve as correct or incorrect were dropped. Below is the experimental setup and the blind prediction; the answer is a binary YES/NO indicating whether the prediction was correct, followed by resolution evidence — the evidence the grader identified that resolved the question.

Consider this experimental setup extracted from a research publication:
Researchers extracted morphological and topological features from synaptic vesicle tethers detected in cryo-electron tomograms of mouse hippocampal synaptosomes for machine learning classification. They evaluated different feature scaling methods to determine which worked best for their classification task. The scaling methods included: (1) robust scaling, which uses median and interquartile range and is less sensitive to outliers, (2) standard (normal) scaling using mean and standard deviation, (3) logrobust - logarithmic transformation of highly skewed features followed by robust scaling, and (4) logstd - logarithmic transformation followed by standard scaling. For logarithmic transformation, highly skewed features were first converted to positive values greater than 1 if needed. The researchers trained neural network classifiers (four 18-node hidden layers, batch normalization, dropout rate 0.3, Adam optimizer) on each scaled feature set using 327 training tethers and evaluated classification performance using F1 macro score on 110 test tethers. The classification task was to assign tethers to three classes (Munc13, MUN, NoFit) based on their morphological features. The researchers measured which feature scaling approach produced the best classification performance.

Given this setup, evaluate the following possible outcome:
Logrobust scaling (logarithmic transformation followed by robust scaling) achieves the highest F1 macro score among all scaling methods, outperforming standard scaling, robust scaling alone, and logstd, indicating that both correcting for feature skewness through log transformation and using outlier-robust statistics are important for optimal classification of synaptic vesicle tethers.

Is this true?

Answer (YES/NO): NO